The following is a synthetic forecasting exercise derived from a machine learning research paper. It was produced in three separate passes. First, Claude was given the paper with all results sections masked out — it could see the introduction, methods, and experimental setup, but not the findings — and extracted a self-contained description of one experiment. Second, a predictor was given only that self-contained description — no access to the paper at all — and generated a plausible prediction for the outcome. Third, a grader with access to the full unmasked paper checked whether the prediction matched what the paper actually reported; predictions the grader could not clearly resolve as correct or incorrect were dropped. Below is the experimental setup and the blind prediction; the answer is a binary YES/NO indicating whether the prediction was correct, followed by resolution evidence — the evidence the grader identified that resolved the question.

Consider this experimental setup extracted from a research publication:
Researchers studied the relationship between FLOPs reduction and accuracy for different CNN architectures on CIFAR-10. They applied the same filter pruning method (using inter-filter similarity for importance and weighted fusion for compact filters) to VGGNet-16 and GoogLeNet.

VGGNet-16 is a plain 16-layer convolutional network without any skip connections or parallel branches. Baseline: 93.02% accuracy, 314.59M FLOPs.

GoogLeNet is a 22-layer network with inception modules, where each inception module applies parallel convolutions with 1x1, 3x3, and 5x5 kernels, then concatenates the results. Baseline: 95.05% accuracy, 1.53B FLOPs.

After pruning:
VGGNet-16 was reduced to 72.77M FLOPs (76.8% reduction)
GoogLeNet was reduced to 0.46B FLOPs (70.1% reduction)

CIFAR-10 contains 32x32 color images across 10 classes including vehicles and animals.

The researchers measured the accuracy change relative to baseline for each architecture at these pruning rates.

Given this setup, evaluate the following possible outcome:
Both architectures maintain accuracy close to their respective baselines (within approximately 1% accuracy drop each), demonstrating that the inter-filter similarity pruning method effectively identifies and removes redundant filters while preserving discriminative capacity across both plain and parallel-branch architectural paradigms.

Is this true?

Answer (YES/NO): YES